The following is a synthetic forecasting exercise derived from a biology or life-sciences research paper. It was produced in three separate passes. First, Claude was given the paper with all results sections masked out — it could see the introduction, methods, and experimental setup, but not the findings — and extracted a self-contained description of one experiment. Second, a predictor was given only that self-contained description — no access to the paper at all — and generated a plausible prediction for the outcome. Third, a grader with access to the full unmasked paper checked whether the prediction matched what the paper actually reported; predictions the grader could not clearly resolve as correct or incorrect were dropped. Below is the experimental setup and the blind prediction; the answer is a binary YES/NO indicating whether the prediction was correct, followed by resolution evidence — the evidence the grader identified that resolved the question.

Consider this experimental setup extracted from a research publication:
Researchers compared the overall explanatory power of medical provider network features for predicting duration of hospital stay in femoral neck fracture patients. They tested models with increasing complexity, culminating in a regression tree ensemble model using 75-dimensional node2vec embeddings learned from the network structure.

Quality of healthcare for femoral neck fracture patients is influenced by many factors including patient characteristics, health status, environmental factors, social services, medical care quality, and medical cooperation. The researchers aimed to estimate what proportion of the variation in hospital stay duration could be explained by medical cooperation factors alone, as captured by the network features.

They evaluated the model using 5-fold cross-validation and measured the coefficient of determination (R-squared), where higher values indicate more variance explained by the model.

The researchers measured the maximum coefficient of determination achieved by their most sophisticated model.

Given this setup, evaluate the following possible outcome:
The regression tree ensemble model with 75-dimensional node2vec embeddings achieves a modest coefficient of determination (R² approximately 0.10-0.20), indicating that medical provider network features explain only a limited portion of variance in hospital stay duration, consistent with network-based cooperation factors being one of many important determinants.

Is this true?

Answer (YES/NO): NO